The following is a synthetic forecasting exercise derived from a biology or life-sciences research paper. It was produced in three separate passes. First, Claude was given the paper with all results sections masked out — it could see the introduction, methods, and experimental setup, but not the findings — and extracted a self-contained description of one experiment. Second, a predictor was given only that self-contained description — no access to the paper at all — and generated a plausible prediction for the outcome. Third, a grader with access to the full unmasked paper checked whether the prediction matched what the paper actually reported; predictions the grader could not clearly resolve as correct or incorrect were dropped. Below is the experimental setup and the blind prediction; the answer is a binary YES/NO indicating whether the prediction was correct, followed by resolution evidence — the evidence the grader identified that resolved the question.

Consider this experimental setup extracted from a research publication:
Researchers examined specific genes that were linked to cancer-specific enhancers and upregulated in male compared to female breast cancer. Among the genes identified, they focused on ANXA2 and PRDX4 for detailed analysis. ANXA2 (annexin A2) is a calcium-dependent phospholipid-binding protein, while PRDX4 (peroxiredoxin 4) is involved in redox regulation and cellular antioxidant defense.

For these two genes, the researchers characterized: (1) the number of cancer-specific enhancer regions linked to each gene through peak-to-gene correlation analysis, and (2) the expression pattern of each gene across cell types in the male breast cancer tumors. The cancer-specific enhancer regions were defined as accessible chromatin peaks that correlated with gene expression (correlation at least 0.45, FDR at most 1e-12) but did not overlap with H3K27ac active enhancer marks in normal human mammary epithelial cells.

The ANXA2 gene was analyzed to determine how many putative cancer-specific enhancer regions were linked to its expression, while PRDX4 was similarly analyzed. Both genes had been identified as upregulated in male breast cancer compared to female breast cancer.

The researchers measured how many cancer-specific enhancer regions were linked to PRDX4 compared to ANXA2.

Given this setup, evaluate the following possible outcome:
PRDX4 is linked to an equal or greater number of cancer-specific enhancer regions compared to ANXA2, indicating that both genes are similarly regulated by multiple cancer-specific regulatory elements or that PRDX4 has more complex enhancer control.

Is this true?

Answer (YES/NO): YES